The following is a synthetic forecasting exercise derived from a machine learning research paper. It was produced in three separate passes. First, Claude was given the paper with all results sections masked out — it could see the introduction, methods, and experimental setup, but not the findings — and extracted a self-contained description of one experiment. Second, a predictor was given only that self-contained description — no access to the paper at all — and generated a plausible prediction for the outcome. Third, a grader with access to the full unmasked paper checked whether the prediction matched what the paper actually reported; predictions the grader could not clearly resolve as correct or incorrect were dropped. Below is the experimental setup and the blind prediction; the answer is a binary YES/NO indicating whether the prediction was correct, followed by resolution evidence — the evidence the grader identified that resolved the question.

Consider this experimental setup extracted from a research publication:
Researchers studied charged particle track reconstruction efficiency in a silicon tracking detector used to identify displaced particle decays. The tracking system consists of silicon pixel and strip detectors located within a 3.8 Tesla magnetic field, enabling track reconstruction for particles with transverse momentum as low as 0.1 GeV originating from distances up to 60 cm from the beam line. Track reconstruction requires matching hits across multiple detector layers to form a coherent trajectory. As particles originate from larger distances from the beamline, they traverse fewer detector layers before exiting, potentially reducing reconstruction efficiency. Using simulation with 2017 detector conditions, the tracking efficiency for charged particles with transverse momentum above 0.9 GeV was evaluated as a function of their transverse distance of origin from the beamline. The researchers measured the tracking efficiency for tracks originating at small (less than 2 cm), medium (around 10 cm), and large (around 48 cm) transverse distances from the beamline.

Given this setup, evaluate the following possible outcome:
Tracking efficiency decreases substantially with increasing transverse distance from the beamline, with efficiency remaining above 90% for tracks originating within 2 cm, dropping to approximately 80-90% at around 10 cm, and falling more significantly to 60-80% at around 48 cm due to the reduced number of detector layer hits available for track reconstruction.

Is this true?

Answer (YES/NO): NO